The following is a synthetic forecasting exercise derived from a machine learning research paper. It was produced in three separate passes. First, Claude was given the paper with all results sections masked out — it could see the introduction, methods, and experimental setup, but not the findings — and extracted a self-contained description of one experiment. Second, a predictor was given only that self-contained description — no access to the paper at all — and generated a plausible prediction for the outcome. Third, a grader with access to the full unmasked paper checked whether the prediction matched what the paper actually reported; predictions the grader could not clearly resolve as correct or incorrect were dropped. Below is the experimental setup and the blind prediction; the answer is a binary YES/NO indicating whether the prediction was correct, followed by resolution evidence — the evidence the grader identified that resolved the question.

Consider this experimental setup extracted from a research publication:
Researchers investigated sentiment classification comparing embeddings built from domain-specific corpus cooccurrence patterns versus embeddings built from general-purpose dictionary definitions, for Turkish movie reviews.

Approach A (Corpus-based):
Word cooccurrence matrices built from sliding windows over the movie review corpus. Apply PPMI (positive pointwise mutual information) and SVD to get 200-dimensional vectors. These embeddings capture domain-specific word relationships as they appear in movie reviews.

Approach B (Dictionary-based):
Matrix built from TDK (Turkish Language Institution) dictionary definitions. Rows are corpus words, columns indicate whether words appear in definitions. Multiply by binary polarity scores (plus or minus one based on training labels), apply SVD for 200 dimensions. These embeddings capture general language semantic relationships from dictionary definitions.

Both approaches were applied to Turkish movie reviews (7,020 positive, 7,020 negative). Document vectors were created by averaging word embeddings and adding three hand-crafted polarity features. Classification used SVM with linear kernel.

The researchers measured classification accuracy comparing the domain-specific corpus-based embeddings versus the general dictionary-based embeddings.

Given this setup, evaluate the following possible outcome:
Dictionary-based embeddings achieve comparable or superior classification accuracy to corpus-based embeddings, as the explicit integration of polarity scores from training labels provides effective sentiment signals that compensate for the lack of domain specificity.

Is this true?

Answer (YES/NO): YES